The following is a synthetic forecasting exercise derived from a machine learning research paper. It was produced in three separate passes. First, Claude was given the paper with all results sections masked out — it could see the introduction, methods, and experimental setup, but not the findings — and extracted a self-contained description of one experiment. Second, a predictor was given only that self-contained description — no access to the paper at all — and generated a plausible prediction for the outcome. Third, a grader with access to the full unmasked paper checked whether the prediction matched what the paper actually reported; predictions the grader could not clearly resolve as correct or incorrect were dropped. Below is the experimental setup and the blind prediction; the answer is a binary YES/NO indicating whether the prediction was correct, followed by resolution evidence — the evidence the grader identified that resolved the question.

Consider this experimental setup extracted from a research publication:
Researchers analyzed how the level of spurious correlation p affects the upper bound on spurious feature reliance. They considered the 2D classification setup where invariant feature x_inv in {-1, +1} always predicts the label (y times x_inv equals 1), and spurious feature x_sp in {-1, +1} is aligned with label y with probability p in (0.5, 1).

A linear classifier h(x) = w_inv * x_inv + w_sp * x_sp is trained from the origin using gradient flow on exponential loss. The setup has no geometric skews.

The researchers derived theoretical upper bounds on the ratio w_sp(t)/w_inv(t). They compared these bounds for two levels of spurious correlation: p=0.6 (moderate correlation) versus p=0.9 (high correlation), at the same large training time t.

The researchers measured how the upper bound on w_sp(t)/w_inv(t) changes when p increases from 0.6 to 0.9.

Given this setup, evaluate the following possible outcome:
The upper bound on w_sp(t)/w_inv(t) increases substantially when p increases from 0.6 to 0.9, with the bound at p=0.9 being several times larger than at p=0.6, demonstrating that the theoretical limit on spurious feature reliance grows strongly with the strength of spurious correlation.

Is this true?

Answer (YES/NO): YES